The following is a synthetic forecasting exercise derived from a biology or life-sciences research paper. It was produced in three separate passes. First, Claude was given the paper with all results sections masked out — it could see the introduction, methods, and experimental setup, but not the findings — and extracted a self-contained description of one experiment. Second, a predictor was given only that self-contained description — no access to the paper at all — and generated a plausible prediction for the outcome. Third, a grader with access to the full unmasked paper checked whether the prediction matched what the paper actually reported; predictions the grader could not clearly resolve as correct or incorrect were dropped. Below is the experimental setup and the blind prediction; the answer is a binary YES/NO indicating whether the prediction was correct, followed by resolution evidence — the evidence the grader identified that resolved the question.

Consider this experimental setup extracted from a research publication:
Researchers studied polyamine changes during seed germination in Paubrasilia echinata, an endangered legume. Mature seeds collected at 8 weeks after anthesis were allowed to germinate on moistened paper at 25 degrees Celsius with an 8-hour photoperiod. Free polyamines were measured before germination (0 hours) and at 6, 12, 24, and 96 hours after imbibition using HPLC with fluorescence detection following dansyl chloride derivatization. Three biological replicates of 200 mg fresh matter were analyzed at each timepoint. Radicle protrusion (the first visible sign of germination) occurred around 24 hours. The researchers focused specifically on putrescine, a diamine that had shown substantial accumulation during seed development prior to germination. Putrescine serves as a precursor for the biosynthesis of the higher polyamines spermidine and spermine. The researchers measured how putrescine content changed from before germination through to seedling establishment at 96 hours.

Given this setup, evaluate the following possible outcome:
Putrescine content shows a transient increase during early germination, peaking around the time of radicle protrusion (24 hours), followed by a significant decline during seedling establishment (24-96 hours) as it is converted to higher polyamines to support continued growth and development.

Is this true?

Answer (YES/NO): NO